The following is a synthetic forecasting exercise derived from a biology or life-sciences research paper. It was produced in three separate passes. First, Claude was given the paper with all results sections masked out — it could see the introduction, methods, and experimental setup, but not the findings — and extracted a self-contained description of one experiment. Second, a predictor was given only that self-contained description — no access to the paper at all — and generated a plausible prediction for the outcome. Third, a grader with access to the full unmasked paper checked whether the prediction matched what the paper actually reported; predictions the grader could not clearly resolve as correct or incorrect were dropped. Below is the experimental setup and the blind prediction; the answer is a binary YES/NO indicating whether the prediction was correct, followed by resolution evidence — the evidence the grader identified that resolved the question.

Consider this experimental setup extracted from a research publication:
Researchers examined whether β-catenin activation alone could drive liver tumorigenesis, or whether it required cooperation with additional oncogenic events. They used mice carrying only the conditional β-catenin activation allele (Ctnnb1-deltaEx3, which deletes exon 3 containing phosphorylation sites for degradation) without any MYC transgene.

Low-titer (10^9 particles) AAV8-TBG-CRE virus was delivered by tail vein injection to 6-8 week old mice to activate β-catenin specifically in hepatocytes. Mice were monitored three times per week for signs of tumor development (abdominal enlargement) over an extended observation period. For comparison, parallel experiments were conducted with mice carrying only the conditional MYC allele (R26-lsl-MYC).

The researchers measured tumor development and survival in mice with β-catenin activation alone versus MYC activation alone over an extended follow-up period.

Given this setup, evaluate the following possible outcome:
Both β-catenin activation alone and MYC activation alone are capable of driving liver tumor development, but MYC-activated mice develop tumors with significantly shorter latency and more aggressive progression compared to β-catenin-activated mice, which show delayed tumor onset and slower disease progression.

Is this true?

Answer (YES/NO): NO